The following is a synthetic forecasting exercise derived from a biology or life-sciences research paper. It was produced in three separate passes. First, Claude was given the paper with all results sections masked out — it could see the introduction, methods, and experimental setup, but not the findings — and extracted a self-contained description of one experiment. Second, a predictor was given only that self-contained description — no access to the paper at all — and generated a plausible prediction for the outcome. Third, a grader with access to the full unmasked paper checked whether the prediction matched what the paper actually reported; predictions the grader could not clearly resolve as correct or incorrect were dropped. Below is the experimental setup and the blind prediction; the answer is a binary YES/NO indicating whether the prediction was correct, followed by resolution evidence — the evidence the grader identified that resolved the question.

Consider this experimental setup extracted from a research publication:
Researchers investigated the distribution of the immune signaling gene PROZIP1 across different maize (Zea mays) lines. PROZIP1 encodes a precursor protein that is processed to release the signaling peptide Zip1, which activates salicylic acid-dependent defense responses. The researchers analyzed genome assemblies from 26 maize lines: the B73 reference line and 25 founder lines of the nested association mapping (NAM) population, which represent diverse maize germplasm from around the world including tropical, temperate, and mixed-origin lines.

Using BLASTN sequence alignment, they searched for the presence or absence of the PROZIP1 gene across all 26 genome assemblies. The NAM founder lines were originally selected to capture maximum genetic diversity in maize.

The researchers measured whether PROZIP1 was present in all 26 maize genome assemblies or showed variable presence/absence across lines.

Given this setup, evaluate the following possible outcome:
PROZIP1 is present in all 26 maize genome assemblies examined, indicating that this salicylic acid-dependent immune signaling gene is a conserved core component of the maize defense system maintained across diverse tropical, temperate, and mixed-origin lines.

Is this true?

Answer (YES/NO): NO